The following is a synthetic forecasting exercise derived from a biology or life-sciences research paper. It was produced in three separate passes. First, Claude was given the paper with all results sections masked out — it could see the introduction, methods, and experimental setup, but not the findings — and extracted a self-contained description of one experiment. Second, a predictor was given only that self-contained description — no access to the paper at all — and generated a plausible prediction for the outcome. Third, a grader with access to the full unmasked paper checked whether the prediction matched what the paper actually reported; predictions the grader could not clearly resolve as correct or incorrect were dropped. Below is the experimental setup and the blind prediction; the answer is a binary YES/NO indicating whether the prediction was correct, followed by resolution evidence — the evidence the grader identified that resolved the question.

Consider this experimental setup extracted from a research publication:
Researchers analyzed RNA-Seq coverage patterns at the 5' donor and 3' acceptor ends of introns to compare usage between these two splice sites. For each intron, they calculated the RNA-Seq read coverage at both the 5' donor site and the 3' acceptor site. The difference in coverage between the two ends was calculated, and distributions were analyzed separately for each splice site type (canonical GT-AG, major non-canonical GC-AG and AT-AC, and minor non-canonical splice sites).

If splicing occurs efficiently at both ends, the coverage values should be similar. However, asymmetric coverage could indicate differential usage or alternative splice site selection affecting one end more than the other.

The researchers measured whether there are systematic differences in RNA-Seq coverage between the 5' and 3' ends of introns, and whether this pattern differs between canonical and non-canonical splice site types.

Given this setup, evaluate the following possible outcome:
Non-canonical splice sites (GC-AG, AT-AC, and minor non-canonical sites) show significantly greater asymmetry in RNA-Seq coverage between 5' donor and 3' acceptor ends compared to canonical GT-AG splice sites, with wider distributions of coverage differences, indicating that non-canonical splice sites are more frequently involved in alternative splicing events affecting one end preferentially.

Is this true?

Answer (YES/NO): NO